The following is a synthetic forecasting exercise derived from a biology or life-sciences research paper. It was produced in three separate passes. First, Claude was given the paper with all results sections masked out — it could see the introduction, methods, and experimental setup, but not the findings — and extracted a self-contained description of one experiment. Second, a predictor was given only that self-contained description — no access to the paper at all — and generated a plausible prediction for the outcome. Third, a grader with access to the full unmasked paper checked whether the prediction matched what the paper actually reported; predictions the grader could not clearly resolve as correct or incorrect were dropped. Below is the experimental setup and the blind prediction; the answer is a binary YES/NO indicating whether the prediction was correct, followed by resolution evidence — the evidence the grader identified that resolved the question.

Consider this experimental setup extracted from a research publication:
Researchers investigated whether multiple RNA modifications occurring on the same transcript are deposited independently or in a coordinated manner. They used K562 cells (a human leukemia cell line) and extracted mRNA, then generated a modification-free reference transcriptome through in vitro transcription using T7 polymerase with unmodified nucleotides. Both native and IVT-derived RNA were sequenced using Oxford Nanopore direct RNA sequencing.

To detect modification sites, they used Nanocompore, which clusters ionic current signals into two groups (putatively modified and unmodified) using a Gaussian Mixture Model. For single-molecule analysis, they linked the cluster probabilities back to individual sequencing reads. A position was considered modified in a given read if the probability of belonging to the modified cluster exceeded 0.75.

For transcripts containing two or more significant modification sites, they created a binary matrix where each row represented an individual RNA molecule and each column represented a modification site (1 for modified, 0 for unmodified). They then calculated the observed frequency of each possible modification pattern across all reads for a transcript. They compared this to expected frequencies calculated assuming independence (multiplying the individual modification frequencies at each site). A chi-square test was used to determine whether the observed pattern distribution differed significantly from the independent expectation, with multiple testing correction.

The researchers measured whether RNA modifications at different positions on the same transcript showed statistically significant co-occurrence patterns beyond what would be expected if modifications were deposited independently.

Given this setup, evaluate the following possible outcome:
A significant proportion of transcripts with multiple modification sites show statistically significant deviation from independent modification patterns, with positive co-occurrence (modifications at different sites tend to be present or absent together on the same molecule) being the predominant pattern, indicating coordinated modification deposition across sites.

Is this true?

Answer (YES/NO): NO